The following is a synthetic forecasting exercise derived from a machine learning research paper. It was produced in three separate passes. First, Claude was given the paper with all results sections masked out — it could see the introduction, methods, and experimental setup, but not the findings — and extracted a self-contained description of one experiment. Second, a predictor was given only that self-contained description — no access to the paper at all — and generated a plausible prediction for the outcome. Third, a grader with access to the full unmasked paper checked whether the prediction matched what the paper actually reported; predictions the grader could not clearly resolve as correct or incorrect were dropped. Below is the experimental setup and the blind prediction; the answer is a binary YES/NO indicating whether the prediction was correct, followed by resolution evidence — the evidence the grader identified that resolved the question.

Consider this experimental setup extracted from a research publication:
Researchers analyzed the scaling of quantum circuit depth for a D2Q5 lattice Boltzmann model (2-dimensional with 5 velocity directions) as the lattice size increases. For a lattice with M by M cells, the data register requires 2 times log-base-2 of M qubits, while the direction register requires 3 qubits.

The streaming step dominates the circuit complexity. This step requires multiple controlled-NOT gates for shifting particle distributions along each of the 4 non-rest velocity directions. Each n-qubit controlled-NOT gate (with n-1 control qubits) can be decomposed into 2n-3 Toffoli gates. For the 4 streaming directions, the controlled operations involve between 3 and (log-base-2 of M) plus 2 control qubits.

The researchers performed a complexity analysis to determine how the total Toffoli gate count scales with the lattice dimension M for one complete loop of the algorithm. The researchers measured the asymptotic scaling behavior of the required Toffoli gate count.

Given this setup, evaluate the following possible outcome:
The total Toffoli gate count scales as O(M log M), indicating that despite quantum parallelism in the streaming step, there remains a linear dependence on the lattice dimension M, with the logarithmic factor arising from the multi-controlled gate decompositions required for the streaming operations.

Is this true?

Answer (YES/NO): NO